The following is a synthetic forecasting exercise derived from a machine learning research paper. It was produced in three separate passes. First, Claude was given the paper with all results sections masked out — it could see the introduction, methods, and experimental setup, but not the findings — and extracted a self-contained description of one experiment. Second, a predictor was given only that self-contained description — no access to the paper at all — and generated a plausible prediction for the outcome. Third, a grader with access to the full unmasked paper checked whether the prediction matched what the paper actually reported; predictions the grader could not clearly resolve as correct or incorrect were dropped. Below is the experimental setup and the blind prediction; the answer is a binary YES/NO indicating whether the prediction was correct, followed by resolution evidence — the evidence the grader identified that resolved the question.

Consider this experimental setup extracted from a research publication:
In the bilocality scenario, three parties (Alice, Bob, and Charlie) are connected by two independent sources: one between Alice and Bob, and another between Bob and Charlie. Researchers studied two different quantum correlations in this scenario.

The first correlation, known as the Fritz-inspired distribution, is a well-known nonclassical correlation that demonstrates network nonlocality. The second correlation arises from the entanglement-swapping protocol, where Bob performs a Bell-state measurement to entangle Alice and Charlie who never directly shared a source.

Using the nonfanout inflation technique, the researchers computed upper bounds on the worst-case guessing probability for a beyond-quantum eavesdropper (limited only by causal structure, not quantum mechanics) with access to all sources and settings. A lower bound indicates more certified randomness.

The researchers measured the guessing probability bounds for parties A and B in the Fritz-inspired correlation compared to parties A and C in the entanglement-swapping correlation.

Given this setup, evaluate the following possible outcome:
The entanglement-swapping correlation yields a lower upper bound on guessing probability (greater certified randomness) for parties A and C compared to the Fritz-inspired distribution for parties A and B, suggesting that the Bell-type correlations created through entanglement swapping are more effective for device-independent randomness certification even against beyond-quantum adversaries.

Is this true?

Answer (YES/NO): NO